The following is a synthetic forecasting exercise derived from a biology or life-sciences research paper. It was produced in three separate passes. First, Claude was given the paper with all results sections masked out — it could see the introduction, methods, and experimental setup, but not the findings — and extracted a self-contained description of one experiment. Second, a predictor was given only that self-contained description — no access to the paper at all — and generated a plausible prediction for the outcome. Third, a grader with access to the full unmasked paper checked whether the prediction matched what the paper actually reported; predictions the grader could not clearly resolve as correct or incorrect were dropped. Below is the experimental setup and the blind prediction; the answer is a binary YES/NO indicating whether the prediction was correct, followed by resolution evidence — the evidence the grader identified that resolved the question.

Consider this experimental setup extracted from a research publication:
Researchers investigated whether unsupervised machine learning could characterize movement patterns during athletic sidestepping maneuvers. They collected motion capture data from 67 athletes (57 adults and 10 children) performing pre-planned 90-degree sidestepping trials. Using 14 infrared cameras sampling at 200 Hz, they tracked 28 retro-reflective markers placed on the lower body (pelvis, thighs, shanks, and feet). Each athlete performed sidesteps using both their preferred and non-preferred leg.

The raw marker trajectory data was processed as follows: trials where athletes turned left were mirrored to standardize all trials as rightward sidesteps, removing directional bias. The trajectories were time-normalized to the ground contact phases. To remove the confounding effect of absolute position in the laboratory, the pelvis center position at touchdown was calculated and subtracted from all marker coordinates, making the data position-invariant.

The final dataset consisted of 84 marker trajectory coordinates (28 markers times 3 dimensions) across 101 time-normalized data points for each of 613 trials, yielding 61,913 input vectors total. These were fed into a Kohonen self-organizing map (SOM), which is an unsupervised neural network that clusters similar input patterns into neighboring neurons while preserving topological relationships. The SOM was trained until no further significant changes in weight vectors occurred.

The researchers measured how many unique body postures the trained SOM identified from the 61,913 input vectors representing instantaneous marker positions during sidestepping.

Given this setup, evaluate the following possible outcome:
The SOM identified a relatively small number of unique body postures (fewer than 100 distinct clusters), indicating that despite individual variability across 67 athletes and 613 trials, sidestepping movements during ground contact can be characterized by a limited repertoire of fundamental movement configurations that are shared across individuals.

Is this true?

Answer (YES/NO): NO